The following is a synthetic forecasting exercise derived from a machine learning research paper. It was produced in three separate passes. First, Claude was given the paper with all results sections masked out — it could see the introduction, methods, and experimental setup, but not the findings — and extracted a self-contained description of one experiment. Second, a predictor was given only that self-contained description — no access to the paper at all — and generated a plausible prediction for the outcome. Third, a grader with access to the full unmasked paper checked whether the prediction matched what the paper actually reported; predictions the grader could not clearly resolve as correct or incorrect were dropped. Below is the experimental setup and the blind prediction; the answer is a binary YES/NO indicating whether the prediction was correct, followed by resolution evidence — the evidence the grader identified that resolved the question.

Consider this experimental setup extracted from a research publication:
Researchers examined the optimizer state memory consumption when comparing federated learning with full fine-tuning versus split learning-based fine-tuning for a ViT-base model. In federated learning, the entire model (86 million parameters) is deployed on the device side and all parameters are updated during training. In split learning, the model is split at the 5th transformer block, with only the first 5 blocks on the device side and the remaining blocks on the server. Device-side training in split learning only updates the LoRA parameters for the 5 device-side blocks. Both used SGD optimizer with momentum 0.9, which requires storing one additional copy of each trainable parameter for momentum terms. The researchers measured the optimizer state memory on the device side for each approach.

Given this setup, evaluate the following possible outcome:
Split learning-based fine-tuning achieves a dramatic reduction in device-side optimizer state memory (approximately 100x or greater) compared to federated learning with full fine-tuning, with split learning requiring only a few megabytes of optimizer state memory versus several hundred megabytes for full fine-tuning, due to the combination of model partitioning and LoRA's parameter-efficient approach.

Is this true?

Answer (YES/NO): NO